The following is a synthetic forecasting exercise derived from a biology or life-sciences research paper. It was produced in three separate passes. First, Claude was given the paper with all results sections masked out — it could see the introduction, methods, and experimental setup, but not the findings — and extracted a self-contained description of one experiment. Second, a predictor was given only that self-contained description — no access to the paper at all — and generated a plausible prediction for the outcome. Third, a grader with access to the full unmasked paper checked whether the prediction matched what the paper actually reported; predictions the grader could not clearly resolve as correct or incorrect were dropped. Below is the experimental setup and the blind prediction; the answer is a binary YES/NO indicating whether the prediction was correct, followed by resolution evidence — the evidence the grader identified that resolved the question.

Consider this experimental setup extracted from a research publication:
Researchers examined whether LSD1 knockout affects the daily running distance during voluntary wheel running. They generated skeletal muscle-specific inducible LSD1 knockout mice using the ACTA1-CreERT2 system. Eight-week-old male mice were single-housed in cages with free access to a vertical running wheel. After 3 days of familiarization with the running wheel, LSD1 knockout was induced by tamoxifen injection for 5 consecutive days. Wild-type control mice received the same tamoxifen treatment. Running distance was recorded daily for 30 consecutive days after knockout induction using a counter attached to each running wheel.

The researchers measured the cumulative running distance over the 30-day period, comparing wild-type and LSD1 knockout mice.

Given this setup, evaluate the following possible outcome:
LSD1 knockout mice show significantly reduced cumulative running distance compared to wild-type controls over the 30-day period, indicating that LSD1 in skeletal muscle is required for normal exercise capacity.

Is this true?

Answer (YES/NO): NO